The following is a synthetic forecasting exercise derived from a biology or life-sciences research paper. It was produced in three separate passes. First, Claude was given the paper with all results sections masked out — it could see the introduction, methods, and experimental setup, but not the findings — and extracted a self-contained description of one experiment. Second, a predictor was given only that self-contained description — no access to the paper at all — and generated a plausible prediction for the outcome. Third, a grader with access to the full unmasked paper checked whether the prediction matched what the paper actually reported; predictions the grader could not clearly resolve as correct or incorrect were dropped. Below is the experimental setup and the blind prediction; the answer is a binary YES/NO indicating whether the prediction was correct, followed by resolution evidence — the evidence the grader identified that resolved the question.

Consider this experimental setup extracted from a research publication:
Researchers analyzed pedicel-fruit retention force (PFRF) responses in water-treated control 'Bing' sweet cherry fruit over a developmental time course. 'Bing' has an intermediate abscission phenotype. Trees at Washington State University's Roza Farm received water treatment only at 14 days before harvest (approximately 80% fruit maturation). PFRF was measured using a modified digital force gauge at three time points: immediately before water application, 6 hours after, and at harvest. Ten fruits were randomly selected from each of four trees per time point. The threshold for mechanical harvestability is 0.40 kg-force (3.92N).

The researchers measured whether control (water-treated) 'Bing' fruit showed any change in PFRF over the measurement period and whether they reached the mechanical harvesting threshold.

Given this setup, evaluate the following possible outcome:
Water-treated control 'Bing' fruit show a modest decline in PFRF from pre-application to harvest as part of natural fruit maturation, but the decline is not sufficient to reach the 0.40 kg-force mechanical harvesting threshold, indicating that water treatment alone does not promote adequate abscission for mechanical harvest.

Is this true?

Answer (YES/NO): NO